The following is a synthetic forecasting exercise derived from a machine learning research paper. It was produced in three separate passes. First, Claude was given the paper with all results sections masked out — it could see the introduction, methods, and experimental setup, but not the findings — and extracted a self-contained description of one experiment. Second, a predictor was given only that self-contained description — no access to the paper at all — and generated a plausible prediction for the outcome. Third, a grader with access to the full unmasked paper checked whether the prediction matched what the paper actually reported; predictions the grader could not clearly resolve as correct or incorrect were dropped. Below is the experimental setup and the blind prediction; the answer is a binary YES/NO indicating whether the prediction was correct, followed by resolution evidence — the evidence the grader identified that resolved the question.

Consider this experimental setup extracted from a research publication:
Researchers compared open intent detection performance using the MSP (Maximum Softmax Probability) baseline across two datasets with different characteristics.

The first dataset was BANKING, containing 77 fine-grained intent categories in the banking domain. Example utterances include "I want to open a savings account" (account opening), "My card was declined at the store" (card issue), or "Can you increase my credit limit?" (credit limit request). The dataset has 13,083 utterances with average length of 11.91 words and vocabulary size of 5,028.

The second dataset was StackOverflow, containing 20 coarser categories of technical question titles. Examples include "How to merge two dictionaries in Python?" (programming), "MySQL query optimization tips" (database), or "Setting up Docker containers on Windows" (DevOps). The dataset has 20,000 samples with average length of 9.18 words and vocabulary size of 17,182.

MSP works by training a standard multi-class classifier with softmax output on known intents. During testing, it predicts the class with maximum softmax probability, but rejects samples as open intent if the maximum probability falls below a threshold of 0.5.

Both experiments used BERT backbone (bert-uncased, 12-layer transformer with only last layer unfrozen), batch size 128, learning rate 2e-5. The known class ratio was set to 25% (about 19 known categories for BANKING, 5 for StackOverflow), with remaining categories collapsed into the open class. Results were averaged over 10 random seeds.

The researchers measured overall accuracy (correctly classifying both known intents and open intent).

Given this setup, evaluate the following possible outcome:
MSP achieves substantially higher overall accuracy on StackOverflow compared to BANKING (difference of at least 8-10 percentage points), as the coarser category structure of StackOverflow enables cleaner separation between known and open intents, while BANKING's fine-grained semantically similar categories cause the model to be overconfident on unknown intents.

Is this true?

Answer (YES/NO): NO